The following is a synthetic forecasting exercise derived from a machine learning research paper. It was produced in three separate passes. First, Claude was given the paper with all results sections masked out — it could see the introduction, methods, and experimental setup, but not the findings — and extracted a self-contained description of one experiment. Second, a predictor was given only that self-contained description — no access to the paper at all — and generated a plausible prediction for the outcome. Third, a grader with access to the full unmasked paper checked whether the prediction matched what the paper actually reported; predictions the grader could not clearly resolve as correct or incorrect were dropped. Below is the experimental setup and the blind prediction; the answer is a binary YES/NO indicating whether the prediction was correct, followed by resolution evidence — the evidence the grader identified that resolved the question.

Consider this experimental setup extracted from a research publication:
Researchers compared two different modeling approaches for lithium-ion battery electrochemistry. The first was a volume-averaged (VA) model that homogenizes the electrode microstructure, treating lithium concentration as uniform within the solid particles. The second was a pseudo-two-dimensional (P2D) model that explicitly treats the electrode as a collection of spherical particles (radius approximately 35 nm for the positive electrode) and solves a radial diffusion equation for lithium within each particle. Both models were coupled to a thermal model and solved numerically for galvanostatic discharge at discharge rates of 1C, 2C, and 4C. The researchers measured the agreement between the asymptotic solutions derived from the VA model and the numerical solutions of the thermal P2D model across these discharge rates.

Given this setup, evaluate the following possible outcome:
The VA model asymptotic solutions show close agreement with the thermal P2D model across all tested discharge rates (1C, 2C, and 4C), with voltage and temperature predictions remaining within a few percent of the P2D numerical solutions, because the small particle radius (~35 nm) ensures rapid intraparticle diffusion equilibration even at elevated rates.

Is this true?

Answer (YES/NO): NO